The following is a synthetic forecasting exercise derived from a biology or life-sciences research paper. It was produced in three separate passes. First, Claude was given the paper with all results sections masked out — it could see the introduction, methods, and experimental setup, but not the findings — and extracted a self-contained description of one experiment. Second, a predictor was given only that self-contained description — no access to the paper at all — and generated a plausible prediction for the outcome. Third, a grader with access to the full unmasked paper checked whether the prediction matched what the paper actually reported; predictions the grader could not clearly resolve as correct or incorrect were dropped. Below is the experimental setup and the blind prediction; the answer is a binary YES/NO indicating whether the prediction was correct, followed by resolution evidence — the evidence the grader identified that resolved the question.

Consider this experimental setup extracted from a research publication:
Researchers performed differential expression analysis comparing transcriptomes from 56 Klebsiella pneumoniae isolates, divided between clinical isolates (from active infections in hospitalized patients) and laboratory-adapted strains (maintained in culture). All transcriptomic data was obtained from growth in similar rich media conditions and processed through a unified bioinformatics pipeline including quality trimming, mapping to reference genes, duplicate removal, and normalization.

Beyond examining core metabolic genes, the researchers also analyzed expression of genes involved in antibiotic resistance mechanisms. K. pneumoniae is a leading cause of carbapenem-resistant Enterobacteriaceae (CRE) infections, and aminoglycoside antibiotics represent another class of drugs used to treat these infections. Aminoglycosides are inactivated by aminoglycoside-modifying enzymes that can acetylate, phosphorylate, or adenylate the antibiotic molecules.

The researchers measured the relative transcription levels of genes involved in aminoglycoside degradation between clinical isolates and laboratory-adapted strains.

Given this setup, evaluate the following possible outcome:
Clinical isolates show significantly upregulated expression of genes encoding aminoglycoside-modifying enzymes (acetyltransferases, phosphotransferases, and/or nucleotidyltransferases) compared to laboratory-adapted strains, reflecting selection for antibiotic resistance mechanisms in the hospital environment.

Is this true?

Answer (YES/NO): YES